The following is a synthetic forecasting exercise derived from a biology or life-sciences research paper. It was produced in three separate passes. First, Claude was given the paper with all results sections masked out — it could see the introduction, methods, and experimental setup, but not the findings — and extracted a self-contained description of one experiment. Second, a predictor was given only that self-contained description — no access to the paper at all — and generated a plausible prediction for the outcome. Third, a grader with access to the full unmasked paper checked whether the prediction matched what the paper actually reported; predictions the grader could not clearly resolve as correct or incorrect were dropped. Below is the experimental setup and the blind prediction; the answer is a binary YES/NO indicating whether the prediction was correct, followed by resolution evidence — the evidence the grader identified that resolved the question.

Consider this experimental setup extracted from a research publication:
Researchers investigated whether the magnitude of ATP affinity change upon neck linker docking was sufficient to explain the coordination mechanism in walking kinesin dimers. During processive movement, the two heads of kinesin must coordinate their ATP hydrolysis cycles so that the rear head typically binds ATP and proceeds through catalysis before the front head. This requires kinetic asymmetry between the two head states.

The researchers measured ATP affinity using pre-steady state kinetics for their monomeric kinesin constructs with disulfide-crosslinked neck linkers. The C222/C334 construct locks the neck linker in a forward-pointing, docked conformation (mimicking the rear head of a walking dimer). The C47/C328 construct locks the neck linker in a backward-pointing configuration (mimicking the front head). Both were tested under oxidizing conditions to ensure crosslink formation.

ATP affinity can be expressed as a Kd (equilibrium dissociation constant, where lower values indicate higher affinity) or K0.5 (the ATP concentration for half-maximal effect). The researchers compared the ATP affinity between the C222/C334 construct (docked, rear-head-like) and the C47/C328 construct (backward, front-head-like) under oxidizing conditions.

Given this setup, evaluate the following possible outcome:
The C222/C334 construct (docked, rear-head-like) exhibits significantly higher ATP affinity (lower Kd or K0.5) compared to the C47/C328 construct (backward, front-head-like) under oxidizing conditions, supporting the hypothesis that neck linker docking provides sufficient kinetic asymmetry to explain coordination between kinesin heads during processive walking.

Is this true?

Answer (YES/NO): YES